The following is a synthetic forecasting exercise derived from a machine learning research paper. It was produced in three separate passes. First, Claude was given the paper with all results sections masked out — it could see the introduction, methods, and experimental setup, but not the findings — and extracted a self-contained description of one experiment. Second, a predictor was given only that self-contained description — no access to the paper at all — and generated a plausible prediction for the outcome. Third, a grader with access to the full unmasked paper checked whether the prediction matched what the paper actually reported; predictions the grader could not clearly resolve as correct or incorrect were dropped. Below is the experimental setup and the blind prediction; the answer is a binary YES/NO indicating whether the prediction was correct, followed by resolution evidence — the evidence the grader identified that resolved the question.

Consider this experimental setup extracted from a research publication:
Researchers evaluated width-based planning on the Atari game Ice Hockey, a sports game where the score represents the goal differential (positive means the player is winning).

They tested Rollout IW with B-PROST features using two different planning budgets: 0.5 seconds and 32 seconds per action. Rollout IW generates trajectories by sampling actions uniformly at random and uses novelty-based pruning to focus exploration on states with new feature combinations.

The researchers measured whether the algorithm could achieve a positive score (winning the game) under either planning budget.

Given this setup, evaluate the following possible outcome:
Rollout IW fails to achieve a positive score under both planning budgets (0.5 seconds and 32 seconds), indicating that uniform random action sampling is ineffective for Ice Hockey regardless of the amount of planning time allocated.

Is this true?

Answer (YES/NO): NO